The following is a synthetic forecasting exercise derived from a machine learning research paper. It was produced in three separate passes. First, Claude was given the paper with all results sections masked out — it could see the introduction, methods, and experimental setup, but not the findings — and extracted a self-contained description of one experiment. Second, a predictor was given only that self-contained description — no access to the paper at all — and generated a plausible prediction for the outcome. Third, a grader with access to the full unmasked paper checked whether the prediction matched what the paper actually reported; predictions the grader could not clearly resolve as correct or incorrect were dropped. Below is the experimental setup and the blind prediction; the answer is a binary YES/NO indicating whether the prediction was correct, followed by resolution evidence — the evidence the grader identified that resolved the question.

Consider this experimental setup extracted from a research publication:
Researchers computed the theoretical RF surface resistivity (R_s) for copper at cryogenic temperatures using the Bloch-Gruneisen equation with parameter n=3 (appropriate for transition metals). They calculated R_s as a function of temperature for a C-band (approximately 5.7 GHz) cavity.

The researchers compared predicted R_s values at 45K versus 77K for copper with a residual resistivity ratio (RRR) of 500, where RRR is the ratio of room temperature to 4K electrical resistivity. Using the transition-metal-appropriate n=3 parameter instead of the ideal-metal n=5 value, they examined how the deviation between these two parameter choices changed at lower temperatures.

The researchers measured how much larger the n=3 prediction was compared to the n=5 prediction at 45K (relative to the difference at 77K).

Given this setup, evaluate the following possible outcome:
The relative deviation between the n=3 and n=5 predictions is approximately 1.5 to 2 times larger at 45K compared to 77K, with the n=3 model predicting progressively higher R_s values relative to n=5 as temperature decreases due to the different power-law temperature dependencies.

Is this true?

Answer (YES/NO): YES